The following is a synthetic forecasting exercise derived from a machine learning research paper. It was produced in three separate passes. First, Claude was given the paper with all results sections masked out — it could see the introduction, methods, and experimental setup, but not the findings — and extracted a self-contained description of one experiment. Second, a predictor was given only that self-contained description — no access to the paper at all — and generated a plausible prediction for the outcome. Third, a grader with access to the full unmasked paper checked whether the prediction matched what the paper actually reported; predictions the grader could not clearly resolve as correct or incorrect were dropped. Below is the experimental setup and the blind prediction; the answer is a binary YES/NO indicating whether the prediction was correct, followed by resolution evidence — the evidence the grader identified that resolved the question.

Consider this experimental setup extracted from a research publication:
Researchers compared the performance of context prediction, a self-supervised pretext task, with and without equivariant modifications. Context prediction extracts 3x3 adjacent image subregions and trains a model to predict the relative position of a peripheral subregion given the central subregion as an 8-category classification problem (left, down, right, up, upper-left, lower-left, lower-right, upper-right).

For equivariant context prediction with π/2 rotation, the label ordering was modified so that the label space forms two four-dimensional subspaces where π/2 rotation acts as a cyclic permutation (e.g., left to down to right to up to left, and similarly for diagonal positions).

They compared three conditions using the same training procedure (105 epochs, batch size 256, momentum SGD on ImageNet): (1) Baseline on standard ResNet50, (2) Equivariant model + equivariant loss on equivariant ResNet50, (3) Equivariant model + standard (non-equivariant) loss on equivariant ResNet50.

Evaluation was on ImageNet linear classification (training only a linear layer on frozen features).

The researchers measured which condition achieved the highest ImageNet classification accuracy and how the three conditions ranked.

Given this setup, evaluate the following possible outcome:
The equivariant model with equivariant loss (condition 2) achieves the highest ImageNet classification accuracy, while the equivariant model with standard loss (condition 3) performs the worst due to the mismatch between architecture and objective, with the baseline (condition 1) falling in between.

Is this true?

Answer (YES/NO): YES